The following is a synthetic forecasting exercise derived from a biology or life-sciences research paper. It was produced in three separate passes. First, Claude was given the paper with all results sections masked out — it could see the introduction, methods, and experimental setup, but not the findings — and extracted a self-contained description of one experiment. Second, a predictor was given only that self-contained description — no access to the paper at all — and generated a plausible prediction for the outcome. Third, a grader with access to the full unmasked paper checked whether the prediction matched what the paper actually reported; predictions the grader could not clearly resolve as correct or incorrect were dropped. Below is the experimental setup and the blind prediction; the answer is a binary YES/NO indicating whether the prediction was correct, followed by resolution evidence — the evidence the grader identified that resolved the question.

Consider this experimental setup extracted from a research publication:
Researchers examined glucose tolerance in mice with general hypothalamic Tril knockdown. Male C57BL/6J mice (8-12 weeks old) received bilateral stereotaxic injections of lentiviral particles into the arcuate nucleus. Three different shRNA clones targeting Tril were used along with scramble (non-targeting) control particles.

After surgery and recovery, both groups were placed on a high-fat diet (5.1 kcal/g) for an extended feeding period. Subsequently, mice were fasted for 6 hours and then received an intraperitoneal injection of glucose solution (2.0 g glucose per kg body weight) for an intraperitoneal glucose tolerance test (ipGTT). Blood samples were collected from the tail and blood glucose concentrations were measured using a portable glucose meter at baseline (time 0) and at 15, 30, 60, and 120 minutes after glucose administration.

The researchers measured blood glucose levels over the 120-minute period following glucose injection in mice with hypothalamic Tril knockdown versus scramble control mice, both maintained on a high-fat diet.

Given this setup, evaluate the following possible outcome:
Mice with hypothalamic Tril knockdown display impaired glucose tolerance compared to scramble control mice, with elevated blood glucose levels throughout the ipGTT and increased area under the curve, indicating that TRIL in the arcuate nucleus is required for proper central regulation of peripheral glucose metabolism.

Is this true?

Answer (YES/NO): NO